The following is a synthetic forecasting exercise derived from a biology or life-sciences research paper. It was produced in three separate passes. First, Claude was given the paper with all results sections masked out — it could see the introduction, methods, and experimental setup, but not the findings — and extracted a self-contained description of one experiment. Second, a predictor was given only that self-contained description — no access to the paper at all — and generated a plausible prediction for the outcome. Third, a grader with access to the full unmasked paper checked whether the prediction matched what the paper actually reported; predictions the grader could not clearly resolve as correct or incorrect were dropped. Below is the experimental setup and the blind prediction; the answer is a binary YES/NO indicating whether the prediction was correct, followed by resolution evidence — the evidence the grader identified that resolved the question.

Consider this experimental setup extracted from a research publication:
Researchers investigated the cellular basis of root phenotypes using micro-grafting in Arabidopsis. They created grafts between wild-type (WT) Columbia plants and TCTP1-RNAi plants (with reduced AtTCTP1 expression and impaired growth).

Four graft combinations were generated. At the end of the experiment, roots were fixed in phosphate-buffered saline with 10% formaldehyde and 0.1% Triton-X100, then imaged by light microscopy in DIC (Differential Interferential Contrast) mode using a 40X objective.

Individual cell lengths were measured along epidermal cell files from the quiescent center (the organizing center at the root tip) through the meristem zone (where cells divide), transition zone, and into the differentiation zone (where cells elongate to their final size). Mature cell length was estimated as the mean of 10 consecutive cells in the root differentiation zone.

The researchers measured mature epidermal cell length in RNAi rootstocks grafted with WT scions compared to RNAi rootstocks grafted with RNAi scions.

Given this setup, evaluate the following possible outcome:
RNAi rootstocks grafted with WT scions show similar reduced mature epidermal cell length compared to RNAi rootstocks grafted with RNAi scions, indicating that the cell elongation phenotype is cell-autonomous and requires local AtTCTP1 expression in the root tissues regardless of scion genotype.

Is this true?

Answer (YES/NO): YES